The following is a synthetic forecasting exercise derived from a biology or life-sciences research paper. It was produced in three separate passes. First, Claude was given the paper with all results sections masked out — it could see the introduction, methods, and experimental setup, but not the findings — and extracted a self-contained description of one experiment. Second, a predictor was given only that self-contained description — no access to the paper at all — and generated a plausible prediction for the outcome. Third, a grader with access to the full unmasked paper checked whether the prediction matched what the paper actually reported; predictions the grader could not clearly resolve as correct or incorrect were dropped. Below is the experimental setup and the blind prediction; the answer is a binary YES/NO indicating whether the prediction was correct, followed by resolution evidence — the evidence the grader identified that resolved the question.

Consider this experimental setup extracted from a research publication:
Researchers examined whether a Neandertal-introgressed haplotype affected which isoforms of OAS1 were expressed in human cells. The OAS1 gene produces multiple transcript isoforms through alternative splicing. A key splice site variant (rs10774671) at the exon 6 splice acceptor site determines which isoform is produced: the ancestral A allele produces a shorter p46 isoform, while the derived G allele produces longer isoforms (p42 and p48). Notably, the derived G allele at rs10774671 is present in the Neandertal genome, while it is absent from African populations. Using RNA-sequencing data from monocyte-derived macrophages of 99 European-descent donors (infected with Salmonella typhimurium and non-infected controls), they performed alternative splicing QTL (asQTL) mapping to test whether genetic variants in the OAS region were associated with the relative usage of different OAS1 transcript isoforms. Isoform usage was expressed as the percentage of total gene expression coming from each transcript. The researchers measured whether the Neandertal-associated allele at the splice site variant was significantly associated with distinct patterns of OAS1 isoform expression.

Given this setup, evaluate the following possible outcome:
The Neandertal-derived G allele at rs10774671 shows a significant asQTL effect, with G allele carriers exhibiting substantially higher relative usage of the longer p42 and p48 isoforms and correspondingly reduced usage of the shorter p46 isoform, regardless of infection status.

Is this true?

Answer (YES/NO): NO